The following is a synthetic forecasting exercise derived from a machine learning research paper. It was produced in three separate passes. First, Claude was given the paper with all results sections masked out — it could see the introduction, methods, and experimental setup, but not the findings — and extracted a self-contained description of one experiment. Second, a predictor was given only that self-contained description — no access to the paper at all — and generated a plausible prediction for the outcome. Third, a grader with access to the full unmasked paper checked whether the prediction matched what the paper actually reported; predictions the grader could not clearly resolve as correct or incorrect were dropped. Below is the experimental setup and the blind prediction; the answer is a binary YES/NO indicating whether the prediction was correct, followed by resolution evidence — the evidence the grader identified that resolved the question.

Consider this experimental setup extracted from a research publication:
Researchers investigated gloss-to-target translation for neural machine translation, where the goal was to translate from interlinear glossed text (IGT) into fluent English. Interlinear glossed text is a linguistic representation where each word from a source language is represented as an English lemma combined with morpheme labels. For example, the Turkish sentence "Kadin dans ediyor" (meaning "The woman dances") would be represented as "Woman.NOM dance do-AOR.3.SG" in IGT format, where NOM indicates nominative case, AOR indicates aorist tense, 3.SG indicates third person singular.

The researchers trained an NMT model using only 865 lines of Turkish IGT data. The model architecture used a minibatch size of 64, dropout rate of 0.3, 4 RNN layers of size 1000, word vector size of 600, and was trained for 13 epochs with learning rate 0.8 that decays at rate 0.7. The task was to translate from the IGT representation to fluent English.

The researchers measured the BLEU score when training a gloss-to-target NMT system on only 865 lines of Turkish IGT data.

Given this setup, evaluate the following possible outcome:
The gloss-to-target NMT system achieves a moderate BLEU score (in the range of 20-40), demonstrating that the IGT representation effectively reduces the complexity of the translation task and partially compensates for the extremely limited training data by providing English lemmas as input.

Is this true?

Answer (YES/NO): NO